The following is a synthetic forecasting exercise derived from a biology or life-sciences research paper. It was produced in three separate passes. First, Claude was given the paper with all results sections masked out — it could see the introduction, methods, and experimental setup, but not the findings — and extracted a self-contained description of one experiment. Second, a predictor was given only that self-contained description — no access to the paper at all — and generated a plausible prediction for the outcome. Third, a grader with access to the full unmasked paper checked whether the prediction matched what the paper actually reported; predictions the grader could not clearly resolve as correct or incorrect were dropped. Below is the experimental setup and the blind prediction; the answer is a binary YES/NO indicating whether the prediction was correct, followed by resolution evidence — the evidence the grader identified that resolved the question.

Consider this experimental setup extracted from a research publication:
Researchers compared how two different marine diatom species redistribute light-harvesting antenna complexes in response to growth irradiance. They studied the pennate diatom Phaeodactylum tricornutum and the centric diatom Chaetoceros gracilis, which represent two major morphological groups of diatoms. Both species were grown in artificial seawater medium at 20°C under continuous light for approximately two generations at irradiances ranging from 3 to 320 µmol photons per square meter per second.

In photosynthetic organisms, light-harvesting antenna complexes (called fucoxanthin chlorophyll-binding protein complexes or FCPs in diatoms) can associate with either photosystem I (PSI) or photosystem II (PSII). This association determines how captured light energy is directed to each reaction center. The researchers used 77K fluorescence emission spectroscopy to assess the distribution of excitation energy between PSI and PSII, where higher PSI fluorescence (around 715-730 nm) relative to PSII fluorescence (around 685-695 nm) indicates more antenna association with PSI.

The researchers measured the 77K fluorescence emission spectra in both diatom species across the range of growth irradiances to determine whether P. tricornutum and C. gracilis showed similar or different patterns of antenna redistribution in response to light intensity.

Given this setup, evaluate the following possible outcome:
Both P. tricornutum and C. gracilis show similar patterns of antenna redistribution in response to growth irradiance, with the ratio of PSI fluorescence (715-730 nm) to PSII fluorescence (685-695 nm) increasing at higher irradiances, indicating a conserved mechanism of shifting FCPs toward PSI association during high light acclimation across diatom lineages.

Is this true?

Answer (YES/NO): NO